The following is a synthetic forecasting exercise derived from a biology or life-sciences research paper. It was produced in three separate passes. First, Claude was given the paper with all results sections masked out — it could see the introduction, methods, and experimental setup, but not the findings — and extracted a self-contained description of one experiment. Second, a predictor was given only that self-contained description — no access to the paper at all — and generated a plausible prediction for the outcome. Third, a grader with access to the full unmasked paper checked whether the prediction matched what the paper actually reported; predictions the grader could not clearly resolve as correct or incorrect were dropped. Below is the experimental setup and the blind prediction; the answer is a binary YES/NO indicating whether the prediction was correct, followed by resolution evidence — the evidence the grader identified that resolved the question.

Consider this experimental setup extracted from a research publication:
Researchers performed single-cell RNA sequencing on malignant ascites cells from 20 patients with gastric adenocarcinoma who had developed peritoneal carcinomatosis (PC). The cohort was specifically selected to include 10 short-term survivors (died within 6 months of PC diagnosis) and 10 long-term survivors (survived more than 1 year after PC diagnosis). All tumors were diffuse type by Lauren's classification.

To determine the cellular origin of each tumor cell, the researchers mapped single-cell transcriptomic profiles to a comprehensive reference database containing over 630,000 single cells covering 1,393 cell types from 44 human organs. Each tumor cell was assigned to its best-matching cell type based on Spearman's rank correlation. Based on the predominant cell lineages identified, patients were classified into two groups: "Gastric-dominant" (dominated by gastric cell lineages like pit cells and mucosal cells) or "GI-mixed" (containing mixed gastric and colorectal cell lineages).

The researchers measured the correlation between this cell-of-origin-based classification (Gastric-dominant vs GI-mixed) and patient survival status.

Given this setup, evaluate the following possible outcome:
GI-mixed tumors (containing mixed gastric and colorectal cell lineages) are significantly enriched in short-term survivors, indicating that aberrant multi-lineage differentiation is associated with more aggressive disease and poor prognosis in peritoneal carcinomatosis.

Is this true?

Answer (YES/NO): NO